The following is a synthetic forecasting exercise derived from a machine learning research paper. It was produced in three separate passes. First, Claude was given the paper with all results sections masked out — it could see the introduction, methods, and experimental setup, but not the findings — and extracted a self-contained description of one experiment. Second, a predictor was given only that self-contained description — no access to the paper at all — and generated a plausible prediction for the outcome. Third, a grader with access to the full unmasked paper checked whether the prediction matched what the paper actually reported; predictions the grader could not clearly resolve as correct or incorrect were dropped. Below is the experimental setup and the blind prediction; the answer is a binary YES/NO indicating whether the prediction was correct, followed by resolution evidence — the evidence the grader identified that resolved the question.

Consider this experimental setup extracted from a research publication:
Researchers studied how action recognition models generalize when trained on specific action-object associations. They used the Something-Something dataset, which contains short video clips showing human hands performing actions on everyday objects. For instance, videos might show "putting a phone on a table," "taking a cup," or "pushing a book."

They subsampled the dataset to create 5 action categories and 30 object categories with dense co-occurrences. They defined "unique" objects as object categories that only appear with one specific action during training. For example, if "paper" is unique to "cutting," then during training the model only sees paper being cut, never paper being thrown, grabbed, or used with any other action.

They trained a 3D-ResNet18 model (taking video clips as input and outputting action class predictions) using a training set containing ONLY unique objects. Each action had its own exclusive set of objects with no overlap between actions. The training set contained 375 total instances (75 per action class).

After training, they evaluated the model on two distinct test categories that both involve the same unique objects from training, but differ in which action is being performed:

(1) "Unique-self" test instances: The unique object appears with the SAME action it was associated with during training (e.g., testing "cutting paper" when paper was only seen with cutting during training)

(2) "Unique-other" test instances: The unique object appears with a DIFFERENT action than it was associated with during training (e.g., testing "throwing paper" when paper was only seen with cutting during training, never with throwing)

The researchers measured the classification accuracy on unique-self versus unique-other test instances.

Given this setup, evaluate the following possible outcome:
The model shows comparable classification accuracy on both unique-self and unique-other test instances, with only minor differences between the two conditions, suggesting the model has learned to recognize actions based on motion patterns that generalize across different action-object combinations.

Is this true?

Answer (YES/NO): NO